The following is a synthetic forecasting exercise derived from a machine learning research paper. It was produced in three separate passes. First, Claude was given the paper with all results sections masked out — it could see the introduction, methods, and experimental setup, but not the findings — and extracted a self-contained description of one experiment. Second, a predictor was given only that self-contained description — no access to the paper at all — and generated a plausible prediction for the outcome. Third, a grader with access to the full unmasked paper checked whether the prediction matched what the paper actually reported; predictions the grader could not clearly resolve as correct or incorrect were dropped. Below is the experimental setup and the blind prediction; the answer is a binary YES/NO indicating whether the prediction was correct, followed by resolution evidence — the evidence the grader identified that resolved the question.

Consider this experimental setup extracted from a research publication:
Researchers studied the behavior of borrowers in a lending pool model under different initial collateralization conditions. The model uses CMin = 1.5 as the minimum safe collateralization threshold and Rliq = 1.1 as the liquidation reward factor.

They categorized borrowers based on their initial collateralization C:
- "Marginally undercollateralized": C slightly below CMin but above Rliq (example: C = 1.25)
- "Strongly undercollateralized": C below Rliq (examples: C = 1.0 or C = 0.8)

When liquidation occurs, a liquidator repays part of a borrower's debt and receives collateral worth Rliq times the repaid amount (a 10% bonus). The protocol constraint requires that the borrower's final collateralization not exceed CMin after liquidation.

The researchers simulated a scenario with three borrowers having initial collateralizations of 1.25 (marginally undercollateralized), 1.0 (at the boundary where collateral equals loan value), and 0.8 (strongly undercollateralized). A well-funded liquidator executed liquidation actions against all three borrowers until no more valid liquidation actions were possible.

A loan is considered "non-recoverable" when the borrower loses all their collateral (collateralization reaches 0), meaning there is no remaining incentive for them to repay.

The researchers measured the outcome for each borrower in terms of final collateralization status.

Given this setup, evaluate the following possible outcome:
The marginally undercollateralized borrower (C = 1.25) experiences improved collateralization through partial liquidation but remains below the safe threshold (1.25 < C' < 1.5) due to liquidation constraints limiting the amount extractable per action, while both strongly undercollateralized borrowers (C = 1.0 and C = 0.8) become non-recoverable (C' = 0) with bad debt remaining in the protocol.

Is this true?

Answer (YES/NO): NO